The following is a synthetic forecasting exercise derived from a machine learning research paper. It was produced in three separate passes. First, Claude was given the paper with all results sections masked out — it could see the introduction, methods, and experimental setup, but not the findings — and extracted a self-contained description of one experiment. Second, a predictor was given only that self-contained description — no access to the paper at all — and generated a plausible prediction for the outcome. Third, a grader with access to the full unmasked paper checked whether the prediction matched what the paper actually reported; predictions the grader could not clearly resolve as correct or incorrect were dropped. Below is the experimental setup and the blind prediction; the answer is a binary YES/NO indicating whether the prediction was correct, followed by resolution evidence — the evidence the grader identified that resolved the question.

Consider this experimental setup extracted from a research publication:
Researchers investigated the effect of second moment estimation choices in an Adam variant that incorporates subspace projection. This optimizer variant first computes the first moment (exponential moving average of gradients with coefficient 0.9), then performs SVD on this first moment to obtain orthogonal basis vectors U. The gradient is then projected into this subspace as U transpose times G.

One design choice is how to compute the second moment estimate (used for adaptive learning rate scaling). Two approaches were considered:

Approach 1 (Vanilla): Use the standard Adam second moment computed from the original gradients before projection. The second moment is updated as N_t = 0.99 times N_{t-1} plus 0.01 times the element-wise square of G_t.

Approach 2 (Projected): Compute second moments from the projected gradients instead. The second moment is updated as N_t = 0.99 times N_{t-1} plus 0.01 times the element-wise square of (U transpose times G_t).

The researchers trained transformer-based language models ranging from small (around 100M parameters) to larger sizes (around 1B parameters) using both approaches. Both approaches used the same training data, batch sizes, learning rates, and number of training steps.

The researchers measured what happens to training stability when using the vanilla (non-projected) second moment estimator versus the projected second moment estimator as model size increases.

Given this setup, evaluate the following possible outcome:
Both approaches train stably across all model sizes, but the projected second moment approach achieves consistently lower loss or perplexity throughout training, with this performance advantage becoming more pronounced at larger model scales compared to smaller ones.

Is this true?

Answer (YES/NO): NO